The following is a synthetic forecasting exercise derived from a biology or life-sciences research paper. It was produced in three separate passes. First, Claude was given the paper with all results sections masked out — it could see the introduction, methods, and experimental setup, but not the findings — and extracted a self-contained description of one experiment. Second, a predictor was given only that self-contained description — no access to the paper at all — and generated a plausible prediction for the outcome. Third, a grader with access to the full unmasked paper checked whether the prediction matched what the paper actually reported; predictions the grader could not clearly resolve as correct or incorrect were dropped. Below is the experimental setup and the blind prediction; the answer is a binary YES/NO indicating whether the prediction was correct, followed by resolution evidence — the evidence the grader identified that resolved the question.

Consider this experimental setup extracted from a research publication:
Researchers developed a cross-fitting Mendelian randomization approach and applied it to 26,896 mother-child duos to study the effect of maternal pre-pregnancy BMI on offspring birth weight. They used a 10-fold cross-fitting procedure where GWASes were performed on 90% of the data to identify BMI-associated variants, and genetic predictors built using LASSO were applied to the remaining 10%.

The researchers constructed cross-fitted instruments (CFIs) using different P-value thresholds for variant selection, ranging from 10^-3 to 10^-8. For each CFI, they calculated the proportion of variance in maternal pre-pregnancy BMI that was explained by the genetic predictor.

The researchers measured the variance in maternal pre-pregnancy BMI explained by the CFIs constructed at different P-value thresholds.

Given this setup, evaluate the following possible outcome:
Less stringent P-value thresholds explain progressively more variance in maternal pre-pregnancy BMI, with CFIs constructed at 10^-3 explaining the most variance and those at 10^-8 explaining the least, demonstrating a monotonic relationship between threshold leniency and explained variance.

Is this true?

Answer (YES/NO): NO